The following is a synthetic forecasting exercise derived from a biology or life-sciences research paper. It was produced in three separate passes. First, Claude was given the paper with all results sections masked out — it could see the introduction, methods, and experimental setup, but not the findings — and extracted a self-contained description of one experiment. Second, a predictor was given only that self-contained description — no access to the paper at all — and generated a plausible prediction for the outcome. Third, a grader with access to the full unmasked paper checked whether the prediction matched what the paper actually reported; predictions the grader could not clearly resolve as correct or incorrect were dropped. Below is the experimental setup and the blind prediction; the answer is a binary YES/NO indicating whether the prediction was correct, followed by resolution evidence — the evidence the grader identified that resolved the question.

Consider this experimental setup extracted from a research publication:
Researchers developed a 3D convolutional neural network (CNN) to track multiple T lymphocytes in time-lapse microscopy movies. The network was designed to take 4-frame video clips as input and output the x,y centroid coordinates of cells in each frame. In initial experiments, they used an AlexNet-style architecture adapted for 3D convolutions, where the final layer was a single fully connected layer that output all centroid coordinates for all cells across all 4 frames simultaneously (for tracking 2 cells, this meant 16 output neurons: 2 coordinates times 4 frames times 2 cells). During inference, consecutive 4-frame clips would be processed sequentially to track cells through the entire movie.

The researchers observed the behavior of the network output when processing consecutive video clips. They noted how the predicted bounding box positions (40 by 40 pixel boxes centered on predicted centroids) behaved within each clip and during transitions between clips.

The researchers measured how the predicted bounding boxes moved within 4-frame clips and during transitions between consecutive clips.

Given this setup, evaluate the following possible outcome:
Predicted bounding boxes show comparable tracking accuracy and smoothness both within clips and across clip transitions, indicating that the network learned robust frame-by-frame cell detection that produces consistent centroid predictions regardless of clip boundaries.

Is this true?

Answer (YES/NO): NO